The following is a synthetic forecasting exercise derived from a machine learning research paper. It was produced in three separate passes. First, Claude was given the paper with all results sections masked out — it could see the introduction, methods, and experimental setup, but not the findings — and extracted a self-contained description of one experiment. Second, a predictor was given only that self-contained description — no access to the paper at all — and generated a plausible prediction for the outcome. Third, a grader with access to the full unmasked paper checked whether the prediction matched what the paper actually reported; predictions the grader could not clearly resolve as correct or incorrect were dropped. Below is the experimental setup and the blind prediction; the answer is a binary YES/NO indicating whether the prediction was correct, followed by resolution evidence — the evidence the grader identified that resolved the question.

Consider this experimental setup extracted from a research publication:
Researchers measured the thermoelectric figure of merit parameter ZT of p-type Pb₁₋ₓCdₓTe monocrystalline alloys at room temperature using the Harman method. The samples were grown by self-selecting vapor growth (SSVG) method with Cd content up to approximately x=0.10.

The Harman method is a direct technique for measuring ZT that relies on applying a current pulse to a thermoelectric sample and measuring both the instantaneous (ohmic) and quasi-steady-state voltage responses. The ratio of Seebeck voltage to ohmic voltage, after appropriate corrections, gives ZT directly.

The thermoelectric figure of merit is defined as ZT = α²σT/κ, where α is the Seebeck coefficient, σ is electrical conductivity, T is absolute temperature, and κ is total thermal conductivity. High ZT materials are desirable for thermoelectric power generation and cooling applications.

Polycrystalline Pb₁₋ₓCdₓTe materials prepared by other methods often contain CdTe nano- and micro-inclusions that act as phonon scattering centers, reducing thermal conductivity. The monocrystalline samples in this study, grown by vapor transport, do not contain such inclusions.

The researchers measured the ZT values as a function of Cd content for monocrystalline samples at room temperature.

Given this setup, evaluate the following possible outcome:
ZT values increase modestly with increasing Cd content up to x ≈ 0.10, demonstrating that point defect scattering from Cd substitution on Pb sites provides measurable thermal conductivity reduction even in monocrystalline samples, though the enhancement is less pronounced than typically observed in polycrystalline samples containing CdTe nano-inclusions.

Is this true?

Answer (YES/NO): NO